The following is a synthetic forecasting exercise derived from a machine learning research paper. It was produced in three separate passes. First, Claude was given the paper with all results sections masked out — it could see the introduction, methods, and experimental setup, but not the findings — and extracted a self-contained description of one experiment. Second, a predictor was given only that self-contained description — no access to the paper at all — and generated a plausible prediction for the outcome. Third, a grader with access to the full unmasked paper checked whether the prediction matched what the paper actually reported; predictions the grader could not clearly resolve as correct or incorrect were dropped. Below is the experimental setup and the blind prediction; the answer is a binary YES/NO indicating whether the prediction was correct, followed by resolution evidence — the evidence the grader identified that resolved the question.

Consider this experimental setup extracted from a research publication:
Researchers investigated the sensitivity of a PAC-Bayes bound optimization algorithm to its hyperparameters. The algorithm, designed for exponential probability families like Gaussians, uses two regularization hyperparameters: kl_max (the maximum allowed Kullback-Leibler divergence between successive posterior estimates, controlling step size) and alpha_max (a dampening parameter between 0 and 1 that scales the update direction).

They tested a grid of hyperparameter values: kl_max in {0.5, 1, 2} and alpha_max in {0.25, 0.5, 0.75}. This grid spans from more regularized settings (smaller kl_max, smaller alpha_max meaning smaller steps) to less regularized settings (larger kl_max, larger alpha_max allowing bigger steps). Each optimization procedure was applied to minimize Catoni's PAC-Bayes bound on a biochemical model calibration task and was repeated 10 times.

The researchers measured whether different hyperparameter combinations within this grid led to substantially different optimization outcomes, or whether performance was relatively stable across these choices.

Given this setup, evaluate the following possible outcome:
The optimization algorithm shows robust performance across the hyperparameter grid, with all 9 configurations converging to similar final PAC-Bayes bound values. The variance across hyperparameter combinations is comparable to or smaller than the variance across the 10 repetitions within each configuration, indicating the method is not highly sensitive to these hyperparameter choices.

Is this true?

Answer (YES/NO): YES